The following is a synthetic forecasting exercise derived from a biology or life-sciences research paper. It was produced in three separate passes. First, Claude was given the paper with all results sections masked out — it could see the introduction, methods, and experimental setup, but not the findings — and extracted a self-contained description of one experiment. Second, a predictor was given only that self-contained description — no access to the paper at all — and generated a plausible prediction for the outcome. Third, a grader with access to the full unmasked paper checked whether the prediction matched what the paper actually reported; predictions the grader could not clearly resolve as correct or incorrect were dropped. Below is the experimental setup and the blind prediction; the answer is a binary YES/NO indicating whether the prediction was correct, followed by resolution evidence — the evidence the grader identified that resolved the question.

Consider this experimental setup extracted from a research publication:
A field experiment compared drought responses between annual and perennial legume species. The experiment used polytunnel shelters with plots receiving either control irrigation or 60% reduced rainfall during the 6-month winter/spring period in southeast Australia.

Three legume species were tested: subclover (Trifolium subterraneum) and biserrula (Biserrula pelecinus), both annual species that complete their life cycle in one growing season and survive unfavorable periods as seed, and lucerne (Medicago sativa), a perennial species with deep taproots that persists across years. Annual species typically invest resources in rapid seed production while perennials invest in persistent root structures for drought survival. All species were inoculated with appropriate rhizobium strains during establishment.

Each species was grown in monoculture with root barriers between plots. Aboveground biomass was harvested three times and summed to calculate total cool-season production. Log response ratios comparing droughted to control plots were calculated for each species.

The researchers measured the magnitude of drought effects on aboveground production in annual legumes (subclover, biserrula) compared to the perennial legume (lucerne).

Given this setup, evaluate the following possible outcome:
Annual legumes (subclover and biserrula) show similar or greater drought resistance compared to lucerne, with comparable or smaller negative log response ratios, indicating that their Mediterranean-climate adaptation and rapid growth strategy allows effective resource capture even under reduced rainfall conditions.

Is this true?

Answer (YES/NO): NO